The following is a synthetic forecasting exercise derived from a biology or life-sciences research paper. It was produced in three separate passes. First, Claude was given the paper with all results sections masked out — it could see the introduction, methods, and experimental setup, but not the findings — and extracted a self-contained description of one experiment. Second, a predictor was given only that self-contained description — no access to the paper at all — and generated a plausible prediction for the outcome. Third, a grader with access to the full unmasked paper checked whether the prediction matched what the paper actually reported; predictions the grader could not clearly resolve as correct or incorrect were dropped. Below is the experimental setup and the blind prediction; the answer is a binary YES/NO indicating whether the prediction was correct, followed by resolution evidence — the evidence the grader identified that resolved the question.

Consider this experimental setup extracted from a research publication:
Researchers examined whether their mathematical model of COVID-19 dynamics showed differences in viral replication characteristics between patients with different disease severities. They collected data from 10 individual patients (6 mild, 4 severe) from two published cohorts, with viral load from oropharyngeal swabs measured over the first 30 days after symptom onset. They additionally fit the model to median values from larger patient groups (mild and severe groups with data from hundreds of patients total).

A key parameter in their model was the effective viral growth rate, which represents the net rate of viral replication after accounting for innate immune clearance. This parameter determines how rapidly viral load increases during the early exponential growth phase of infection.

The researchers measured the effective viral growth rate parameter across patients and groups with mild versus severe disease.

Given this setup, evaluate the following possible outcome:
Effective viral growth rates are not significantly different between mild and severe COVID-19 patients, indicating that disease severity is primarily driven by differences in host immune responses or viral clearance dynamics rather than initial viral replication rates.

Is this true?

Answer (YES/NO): YES